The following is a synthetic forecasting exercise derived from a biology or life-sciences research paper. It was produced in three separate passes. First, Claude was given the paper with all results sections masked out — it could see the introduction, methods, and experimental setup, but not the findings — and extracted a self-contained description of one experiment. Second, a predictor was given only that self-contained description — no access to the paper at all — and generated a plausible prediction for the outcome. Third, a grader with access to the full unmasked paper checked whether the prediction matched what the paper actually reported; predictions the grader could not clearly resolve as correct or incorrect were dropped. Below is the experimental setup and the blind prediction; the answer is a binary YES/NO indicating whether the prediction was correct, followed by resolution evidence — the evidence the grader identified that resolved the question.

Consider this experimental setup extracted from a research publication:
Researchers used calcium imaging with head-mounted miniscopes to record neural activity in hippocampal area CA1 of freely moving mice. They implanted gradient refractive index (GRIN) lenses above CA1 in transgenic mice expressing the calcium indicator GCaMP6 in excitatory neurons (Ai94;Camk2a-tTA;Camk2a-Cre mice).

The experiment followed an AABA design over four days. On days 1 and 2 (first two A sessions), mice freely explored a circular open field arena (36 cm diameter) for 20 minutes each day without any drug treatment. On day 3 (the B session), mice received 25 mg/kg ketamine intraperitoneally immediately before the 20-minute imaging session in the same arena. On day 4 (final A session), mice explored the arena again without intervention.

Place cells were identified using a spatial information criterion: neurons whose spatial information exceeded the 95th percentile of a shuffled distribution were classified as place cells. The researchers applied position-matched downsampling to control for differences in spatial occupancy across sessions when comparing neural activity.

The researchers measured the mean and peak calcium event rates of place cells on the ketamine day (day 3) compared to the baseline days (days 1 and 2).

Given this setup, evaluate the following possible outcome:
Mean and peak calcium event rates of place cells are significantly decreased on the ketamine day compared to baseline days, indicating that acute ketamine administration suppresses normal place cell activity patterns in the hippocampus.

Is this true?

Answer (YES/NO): YES